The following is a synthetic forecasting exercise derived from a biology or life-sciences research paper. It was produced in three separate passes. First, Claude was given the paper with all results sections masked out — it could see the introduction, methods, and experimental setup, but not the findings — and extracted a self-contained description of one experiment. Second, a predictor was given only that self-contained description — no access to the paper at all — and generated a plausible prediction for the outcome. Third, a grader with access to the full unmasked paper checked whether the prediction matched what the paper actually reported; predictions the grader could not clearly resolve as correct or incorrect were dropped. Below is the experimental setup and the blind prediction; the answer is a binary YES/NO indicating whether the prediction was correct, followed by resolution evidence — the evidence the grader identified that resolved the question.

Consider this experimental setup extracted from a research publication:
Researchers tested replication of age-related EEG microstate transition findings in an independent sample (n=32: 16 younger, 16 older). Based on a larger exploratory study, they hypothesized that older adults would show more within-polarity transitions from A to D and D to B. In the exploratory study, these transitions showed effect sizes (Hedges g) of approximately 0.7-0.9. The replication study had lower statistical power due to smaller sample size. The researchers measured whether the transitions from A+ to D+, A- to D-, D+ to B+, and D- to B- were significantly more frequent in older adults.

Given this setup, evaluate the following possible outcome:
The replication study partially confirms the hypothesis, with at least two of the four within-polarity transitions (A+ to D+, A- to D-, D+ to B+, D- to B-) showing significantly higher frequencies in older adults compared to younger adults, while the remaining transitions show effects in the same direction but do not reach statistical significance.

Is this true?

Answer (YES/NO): NO